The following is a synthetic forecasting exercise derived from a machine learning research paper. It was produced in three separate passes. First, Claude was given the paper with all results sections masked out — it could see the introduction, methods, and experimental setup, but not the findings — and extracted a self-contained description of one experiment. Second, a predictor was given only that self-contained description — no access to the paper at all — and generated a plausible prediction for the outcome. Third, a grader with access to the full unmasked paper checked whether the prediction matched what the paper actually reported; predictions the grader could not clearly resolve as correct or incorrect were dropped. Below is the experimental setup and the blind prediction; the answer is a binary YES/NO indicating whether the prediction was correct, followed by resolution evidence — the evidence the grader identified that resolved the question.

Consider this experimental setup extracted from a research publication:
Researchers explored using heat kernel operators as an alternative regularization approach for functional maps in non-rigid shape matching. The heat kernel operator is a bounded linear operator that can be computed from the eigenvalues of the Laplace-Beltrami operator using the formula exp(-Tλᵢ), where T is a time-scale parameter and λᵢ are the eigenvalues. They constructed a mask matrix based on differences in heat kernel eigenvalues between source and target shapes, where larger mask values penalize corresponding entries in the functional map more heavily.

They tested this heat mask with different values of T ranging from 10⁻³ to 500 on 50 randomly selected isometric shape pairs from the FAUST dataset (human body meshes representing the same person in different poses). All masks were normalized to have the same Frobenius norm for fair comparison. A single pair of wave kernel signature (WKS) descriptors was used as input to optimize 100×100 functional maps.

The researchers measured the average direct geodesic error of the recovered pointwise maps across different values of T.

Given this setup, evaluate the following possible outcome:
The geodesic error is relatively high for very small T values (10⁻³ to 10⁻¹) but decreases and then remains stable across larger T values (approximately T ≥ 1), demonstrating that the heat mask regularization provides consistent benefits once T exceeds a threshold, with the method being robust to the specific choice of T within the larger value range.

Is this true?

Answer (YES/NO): NO